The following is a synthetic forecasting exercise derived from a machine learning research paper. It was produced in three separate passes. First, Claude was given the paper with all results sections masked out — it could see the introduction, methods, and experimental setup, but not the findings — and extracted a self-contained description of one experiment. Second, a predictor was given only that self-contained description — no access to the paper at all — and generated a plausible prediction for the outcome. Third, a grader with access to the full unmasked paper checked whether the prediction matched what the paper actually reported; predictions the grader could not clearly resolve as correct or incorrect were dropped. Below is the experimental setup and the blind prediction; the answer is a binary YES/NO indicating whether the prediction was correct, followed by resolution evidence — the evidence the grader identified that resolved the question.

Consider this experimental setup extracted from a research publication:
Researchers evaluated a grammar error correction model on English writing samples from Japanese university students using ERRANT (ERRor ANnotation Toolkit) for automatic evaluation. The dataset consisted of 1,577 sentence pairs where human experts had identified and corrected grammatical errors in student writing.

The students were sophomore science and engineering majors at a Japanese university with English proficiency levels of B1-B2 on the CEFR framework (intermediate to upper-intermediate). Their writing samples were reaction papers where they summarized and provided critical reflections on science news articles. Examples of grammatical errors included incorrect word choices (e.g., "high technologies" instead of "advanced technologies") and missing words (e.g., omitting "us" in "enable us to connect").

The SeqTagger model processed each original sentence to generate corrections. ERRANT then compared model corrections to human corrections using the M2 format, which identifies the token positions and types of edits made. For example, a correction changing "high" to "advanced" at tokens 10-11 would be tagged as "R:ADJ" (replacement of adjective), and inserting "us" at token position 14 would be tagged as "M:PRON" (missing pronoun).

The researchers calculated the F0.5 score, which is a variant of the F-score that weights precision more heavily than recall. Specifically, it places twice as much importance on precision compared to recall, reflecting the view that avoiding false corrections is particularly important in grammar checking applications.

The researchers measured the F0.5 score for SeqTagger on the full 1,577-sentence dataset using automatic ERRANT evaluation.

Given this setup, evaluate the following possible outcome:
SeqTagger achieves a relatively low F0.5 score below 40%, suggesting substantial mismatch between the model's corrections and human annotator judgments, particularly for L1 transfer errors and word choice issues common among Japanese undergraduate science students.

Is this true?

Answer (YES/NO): NO